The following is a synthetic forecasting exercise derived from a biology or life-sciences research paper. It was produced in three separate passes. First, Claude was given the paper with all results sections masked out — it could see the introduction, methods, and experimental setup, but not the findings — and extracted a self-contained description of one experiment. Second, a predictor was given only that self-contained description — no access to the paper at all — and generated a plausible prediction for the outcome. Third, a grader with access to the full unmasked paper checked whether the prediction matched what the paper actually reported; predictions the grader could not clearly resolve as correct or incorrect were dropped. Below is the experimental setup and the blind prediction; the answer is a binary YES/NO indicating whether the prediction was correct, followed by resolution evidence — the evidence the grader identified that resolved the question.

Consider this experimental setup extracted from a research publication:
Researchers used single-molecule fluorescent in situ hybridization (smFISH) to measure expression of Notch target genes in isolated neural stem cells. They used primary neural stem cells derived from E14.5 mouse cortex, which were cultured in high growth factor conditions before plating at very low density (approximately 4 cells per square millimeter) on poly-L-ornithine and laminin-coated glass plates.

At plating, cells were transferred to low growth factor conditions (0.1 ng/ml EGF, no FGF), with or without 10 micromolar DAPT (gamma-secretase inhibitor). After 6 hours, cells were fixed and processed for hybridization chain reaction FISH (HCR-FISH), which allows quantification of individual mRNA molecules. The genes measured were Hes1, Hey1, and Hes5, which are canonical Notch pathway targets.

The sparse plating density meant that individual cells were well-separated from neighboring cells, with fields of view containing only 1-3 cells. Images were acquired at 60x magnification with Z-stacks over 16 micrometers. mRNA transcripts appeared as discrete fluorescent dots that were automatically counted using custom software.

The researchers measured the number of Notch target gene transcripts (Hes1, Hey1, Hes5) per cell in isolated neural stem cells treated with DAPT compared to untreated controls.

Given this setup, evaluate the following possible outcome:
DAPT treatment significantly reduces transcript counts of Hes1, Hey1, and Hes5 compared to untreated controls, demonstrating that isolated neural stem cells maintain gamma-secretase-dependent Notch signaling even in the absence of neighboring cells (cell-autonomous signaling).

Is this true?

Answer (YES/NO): YES